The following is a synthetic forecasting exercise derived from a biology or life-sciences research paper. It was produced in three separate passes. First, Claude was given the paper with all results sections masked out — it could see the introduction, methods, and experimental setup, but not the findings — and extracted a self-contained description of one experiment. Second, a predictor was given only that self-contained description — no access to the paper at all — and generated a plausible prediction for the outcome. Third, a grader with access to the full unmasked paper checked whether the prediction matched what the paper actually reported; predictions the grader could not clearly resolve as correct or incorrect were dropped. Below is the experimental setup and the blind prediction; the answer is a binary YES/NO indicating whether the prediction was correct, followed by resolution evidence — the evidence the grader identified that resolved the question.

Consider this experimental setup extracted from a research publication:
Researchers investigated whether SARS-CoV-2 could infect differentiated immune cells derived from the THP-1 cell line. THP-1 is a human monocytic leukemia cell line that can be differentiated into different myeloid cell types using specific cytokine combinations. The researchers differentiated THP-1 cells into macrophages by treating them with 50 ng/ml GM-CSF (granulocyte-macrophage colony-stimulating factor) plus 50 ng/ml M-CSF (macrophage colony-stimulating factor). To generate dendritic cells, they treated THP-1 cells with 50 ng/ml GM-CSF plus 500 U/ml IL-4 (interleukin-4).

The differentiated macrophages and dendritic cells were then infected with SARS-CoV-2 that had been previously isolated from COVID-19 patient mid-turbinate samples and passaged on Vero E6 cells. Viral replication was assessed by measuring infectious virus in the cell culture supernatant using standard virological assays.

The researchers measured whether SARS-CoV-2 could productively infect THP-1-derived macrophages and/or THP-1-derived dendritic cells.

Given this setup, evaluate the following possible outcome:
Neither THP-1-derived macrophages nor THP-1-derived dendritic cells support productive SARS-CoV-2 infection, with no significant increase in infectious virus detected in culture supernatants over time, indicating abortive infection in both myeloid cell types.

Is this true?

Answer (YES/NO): YES